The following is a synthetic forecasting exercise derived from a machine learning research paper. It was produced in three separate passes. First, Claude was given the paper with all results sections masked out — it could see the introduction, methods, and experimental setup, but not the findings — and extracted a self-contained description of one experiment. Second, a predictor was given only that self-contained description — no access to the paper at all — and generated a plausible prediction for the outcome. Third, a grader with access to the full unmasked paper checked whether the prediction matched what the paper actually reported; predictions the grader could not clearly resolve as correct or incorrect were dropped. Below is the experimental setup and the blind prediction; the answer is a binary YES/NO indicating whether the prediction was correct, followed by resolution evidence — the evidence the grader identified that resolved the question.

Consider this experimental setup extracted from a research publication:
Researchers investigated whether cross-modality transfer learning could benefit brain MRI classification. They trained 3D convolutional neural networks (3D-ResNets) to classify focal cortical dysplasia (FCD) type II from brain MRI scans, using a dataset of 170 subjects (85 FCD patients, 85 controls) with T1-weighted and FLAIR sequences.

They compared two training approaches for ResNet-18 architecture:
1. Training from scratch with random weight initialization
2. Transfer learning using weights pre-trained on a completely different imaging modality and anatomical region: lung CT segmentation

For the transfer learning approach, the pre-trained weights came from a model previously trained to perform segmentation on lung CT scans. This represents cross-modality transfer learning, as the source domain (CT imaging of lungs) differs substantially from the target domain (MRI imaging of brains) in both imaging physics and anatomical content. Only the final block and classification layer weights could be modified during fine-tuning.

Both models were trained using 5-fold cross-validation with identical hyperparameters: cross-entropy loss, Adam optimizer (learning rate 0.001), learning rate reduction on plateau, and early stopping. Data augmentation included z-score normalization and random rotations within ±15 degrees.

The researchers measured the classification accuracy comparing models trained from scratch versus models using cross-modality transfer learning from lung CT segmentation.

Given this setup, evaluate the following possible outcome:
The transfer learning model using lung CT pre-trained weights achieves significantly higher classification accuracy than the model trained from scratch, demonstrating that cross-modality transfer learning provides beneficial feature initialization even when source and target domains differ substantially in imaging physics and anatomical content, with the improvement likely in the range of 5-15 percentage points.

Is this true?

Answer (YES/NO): NO